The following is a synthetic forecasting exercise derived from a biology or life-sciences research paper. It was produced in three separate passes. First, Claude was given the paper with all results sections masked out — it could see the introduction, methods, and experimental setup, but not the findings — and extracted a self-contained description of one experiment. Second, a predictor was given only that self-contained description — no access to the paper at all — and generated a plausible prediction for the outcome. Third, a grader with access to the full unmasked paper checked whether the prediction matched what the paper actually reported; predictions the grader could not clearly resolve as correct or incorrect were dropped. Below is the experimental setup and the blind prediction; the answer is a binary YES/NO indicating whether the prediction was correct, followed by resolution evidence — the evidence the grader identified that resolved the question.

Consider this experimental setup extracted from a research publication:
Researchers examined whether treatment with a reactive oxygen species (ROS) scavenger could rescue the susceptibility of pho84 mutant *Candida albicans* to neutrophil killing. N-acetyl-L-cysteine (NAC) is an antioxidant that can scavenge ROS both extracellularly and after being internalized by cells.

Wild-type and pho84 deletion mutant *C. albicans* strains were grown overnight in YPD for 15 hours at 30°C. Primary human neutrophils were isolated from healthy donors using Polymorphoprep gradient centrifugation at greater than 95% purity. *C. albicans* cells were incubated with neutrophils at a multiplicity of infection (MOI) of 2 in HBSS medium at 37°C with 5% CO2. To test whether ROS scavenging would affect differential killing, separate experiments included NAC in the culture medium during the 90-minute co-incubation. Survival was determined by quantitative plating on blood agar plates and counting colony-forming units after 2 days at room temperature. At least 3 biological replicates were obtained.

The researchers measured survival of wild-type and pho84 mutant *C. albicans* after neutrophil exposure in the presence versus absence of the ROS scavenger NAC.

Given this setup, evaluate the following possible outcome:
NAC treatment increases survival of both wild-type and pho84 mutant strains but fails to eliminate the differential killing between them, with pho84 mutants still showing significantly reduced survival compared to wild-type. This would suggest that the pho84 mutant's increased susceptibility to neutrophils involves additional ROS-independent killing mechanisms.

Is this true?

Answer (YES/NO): NO